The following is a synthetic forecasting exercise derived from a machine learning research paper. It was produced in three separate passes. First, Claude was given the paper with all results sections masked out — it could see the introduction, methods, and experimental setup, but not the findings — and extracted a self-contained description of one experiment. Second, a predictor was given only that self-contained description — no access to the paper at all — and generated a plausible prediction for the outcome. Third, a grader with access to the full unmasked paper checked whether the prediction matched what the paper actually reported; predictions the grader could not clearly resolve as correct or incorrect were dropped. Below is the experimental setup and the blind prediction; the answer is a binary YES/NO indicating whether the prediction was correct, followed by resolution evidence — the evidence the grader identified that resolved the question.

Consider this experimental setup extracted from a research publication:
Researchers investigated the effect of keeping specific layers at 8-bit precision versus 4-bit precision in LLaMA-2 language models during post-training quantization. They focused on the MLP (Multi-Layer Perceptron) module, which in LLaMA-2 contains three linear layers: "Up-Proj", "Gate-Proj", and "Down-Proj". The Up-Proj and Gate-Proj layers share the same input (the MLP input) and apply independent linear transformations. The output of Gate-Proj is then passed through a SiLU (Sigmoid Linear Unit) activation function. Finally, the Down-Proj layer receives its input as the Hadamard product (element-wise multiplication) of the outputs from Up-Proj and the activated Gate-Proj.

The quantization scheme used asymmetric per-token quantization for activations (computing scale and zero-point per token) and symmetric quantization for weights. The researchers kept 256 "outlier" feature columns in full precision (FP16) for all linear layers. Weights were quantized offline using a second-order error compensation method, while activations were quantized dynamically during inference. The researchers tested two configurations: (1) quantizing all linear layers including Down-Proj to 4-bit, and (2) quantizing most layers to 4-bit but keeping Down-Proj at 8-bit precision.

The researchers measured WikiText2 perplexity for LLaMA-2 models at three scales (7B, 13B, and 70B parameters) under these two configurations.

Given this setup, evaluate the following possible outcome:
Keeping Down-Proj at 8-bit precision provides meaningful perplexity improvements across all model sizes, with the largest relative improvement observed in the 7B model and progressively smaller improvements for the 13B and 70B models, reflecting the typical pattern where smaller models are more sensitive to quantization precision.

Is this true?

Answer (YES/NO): NO